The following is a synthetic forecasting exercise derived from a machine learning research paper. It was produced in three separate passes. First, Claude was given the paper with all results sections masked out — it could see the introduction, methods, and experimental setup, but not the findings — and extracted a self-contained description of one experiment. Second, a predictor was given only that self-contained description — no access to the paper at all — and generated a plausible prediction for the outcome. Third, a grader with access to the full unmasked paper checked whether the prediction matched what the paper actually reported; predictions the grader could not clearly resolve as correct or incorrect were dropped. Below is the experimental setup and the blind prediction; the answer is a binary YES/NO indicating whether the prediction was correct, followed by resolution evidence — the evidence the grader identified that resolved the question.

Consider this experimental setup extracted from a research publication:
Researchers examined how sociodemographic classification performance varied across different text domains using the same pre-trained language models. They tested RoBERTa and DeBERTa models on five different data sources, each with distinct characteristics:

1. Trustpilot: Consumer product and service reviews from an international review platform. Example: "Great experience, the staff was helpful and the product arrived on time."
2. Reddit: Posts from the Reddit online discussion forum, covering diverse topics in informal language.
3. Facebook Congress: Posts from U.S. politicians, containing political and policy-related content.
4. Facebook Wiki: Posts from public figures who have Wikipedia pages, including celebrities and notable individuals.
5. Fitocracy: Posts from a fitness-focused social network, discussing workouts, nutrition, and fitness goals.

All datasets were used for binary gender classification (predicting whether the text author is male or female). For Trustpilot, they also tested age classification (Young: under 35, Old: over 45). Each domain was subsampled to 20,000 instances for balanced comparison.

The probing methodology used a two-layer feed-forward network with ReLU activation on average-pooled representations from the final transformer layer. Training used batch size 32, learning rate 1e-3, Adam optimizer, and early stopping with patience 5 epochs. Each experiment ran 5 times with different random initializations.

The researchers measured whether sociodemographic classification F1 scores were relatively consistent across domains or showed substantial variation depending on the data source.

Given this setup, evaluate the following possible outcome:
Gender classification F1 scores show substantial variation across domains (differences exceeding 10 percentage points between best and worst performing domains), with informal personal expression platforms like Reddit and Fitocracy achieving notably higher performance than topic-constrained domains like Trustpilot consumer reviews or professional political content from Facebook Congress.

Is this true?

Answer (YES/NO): NO